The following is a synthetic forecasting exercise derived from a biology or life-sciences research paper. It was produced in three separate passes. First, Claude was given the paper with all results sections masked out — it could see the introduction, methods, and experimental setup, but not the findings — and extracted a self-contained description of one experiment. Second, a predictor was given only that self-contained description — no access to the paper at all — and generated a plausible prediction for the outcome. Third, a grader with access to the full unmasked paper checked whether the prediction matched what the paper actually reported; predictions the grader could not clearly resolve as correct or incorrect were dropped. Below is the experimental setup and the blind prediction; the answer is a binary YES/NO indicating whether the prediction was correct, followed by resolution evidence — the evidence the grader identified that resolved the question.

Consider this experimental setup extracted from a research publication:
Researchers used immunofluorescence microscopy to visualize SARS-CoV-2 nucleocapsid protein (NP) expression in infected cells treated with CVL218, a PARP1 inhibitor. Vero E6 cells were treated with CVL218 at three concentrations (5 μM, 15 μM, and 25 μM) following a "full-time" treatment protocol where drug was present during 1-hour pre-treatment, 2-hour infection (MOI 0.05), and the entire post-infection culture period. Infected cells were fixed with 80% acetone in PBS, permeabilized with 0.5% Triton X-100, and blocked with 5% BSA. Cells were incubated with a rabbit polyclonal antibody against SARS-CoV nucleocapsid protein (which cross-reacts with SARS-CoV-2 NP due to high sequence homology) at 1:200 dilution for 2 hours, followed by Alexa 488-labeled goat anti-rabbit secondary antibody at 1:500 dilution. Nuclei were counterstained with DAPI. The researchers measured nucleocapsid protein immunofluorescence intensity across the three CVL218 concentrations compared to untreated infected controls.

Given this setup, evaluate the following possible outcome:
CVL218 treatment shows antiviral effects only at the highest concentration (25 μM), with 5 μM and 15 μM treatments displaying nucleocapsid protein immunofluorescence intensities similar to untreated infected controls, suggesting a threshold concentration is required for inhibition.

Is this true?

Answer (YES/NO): NO